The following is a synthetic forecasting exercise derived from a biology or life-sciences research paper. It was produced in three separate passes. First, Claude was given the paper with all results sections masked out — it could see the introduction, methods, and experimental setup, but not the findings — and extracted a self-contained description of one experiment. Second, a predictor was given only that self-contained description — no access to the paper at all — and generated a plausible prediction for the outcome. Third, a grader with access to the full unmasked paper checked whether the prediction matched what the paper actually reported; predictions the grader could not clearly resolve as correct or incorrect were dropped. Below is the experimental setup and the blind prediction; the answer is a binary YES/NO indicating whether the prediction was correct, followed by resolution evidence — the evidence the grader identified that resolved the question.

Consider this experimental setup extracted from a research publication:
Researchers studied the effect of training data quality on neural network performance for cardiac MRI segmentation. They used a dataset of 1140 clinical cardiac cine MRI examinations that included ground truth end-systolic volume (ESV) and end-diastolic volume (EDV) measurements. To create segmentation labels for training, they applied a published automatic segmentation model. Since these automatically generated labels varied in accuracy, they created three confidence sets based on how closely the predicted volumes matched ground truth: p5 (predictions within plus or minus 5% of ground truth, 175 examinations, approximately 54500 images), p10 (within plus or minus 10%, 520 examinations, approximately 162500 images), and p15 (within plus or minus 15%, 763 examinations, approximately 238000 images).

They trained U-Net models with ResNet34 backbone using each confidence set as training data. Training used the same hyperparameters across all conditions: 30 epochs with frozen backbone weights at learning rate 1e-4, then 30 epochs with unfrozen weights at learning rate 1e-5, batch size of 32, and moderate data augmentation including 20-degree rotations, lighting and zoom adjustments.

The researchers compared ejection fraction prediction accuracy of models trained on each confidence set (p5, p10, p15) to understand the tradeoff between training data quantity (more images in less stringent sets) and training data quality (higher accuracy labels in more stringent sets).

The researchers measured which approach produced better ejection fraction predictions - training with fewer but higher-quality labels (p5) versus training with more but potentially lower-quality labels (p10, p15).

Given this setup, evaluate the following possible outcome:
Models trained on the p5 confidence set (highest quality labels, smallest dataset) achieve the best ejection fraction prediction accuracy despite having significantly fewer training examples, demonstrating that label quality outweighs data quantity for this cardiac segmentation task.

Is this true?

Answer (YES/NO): NO